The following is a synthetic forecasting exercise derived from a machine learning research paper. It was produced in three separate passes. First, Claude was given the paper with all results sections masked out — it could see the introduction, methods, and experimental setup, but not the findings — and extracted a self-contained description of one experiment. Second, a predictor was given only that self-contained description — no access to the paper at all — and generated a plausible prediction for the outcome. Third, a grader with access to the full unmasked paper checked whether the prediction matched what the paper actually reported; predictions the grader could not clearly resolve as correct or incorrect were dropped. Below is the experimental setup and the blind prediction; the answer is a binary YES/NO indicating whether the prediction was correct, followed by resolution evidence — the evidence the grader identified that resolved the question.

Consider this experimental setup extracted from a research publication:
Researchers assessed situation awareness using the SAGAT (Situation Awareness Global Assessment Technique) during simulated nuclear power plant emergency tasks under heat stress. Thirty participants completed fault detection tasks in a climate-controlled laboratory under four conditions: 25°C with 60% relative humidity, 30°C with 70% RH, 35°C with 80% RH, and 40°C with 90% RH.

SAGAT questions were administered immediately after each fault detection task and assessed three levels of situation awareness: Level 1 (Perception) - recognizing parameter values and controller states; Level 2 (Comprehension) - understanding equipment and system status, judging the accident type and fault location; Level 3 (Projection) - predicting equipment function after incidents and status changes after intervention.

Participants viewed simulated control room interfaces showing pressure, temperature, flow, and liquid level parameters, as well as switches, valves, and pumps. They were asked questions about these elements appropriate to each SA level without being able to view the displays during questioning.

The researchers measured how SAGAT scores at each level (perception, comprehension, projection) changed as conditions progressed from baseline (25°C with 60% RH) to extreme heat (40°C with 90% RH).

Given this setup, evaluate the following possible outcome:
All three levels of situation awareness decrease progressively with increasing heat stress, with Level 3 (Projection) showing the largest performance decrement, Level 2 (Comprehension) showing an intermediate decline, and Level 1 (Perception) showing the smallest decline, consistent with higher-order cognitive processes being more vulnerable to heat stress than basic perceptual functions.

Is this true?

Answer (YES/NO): NO